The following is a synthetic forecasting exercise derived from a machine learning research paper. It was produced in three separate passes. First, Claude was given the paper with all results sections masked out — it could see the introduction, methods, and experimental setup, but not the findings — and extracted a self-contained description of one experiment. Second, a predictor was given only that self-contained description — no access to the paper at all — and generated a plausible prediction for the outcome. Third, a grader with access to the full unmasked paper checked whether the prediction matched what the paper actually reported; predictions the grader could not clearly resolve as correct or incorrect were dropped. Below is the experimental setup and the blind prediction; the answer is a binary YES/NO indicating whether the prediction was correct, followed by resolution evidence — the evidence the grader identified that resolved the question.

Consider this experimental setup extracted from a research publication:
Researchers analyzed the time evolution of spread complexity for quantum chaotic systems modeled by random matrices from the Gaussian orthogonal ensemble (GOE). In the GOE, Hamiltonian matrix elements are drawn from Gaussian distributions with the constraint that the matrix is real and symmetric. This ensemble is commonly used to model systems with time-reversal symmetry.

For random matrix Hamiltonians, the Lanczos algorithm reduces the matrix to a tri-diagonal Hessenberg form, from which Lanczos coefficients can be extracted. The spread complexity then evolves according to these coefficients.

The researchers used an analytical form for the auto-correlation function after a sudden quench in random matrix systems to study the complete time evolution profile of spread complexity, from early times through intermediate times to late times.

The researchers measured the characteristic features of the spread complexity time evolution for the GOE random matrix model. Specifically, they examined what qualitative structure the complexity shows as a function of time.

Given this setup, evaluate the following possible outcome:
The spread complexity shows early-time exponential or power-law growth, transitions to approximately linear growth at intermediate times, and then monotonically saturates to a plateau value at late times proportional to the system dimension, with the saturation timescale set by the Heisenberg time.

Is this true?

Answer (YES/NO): NO